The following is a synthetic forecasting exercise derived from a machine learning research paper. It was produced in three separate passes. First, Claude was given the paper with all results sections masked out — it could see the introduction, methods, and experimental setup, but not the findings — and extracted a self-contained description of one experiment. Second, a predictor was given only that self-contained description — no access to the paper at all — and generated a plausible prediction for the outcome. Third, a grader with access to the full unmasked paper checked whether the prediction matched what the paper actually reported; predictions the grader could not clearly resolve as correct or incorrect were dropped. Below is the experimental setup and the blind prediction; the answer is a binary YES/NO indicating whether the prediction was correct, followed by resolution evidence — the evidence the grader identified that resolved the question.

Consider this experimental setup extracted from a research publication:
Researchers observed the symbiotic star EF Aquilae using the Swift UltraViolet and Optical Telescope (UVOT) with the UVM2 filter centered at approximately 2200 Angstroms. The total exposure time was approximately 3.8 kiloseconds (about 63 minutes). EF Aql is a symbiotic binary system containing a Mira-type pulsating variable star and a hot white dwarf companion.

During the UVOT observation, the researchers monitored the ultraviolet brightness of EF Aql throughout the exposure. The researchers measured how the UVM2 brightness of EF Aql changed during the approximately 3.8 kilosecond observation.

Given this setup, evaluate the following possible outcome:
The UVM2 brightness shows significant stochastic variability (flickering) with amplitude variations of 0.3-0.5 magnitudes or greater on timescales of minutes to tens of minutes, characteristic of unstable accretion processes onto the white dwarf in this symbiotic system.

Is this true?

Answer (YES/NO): NO